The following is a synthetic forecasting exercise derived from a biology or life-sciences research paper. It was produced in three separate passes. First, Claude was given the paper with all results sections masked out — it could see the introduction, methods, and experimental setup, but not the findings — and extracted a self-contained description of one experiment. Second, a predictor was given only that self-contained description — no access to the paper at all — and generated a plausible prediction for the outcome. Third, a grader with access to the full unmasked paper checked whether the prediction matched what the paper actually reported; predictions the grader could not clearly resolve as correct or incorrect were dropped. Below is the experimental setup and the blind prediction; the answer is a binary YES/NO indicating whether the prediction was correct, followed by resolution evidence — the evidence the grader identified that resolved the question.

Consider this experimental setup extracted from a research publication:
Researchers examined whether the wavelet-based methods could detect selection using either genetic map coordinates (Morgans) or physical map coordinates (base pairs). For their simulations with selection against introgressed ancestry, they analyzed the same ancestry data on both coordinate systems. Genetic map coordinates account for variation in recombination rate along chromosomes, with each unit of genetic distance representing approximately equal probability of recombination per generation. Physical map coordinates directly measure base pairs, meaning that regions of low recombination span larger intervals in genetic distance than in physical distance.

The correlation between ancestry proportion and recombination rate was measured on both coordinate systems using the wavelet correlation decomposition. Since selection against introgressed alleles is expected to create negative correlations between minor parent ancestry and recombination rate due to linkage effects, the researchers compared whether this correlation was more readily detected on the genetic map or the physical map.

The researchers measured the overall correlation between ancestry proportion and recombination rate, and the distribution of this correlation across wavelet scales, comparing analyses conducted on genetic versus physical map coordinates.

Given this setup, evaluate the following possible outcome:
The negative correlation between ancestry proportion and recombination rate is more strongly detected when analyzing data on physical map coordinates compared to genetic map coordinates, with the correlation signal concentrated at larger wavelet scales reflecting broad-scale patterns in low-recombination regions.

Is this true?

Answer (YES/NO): NO